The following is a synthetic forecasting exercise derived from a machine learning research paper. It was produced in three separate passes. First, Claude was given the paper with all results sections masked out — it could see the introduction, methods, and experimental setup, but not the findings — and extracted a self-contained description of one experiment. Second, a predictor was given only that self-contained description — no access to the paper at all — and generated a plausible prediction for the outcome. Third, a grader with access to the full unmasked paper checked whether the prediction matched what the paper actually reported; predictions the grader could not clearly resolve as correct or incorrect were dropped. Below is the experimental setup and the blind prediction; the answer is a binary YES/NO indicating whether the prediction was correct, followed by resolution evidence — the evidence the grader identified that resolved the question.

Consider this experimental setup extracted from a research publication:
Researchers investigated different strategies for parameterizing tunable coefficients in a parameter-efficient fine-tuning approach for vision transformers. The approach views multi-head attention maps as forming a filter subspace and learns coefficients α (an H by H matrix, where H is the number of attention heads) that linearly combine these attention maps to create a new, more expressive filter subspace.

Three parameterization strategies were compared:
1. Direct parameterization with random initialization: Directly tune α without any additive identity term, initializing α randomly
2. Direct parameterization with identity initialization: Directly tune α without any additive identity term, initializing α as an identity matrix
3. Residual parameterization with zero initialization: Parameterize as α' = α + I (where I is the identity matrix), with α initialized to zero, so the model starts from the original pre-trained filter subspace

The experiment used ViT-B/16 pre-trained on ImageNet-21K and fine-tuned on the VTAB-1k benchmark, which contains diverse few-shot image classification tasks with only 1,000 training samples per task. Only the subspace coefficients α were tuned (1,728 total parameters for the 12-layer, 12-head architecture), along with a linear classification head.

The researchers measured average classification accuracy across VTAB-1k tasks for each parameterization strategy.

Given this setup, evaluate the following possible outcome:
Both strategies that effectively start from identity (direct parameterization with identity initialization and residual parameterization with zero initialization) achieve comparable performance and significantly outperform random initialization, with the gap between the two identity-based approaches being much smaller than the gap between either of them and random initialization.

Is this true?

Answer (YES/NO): NO